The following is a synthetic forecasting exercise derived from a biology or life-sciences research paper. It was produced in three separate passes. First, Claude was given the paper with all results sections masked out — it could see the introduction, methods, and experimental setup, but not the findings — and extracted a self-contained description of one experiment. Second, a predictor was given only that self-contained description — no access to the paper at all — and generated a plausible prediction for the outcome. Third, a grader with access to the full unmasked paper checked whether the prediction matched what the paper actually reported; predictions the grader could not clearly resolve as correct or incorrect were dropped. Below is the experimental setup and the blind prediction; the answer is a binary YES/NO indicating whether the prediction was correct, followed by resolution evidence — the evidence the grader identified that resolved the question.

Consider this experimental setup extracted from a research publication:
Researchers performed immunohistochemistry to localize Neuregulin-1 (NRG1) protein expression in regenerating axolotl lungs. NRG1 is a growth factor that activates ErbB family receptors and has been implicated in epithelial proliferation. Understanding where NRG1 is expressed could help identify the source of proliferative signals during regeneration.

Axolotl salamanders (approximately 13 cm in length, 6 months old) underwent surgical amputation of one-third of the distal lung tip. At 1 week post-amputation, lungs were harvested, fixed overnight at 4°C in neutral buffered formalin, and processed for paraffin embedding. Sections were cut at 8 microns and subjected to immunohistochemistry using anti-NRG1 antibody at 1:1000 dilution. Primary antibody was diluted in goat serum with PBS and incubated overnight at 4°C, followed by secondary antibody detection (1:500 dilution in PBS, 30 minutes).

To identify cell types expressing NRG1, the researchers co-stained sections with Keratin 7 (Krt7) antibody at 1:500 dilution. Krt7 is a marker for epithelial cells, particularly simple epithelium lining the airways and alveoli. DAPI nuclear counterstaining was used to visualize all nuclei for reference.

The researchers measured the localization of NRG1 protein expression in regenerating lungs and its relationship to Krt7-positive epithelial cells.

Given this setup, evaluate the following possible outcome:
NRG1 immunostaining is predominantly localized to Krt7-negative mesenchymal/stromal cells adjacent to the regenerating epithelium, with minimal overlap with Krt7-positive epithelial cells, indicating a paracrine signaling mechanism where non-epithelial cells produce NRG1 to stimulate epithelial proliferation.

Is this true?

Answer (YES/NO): NO